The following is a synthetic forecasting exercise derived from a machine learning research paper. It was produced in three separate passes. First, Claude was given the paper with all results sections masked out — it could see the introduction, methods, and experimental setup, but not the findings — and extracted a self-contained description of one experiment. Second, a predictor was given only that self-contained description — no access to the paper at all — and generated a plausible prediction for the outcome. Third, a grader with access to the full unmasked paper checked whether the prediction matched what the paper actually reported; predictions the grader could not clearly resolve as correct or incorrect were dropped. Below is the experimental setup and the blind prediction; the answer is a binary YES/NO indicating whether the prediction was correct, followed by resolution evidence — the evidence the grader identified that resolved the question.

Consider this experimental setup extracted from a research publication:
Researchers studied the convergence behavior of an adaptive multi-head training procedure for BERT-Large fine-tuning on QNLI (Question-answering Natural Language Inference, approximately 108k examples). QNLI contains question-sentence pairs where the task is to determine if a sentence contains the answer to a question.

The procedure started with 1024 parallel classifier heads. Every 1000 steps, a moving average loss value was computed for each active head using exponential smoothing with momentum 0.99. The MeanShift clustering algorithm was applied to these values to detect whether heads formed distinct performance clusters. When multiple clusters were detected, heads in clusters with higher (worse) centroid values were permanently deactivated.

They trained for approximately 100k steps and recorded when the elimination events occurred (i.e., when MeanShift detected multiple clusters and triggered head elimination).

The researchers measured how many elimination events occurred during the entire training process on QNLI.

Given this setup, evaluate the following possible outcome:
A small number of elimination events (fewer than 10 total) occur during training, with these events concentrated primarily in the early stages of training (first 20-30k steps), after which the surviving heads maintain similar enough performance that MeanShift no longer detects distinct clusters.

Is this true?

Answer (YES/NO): NO